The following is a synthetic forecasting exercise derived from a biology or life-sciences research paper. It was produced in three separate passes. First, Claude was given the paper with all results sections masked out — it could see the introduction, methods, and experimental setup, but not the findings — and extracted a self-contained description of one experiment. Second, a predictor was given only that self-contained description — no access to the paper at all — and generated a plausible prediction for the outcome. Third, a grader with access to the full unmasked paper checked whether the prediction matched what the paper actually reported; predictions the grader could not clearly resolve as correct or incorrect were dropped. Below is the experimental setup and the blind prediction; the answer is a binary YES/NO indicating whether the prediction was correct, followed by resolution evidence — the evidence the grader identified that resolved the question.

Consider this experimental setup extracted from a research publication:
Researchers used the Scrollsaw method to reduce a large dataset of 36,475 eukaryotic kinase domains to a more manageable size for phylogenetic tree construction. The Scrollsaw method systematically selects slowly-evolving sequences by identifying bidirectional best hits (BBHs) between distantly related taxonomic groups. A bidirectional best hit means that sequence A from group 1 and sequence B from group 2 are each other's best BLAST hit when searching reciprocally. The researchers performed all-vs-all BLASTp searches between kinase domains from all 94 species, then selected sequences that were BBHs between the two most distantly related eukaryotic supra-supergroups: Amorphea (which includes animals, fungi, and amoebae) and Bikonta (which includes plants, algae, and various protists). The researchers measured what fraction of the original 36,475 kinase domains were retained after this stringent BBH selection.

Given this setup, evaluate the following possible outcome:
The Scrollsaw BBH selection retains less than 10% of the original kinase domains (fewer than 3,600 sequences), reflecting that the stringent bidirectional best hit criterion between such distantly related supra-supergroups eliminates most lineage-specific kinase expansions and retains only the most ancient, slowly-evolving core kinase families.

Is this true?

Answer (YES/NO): YES